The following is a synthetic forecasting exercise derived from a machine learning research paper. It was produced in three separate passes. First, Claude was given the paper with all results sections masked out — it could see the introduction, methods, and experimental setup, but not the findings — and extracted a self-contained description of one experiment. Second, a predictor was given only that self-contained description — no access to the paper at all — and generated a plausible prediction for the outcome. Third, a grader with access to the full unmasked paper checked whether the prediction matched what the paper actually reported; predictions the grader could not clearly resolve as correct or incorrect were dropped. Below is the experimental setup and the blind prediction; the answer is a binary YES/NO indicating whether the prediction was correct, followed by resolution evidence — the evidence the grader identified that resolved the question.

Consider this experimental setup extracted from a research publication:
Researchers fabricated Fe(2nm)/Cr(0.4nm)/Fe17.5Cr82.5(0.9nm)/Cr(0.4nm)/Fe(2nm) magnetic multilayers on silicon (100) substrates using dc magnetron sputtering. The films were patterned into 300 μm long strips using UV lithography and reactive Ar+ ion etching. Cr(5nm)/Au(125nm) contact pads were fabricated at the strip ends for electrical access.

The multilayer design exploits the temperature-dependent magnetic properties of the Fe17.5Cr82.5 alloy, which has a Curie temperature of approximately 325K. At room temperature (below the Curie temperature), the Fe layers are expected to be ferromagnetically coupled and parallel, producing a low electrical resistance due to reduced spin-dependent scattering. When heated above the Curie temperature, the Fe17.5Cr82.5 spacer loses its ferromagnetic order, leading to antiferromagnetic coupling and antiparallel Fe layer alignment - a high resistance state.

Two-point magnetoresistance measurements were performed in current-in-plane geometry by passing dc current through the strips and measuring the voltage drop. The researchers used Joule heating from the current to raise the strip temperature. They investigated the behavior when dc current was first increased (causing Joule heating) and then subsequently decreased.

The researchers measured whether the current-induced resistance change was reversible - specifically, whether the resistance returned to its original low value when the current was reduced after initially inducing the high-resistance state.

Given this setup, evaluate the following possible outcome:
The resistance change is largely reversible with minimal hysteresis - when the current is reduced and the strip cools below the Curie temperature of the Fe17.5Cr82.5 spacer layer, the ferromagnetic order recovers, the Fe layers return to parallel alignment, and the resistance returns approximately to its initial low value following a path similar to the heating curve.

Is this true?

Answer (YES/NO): YES